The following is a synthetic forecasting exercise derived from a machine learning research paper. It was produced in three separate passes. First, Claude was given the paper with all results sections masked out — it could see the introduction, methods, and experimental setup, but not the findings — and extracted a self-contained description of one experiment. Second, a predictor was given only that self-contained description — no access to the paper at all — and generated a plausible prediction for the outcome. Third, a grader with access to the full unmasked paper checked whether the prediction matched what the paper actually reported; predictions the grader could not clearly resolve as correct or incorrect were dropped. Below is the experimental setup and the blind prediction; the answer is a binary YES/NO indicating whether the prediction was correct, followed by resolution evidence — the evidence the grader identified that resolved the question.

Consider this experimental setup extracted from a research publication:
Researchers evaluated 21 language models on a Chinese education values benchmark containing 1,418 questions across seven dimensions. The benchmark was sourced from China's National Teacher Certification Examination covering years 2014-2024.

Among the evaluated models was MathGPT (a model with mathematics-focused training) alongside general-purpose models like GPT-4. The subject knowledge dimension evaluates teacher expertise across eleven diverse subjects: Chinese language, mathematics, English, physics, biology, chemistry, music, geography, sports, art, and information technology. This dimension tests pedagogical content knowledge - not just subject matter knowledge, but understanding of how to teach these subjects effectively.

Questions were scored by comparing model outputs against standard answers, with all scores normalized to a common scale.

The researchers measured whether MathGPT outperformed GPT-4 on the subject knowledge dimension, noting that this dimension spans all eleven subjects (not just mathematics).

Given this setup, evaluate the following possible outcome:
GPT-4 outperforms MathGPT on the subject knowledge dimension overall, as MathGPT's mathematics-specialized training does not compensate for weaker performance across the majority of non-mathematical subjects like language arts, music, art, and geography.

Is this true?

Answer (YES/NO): NO